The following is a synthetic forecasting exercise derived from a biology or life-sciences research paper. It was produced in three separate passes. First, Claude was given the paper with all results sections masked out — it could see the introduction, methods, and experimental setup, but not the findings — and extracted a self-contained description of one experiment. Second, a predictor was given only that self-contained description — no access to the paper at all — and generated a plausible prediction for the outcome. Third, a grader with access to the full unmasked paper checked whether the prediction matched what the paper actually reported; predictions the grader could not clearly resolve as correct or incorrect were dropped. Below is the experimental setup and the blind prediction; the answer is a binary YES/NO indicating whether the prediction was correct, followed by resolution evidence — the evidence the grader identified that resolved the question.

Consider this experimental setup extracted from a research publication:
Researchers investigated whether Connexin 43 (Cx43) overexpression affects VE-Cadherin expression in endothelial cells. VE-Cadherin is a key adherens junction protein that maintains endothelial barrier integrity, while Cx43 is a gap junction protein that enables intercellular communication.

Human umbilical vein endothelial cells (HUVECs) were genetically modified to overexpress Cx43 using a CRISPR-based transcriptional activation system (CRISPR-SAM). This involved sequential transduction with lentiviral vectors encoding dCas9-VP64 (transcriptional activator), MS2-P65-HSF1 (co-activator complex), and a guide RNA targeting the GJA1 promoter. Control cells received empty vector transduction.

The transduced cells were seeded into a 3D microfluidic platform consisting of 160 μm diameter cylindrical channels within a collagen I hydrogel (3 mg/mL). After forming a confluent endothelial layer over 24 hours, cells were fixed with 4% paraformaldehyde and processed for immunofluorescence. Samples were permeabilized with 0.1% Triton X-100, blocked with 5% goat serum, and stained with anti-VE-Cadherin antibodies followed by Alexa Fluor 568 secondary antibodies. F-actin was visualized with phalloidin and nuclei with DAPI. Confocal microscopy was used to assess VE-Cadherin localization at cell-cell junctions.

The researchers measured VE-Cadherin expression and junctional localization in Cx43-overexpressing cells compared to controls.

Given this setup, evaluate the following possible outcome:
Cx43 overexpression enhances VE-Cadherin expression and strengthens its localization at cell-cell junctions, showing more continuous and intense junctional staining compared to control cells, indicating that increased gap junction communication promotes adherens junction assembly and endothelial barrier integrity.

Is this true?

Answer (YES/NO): NO